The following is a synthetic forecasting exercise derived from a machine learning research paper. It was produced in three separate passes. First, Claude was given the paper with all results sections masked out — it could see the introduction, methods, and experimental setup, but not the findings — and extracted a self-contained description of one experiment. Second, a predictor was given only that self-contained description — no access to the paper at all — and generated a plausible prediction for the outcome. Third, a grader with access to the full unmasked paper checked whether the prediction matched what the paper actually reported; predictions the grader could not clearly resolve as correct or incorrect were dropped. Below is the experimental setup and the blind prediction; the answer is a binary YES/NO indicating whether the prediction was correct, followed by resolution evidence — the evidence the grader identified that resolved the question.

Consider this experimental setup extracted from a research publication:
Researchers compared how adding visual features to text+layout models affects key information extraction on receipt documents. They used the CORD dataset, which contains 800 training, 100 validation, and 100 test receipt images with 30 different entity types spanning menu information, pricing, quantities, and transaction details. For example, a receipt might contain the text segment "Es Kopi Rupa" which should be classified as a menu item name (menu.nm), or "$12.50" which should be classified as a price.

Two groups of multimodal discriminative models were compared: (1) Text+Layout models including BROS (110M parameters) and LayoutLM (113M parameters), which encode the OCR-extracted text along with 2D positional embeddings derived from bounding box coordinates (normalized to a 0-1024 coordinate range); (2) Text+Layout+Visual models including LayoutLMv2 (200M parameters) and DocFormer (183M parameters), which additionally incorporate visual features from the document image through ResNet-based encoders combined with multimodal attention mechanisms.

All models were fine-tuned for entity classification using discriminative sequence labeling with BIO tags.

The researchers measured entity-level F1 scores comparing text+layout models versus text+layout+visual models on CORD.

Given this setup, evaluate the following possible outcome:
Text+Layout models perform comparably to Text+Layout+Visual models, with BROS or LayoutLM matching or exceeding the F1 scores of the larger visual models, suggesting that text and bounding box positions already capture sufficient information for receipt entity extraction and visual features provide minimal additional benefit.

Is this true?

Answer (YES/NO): NO